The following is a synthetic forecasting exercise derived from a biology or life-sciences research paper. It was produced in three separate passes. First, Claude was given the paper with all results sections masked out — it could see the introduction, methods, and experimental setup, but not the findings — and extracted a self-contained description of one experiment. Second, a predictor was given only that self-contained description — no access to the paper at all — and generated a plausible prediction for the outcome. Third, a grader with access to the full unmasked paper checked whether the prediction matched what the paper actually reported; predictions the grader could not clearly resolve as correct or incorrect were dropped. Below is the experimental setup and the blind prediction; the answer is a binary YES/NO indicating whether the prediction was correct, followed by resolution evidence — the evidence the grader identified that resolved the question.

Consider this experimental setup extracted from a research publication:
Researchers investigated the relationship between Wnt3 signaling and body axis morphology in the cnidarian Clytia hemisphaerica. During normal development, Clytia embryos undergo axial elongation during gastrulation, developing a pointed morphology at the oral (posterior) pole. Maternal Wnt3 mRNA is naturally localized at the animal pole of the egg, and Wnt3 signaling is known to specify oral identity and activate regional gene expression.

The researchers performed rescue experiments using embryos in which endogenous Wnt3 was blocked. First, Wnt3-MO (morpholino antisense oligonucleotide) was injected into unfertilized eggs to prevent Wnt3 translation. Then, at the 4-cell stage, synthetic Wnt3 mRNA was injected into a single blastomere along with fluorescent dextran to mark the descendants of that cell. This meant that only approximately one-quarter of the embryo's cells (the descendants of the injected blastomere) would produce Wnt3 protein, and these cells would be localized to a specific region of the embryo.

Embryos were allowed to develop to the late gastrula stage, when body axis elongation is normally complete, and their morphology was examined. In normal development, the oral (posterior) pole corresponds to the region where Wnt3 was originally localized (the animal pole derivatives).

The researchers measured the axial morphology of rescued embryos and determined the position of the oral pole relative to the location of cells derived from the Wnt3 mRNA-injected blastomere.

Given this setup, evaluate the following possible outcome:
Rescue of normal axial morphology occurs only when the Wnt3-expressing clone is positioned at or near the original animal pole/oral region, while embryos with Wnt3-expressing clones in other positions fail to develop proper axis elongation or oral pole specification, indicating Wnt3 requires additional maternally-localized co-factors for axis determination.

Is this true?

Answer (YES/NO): NO